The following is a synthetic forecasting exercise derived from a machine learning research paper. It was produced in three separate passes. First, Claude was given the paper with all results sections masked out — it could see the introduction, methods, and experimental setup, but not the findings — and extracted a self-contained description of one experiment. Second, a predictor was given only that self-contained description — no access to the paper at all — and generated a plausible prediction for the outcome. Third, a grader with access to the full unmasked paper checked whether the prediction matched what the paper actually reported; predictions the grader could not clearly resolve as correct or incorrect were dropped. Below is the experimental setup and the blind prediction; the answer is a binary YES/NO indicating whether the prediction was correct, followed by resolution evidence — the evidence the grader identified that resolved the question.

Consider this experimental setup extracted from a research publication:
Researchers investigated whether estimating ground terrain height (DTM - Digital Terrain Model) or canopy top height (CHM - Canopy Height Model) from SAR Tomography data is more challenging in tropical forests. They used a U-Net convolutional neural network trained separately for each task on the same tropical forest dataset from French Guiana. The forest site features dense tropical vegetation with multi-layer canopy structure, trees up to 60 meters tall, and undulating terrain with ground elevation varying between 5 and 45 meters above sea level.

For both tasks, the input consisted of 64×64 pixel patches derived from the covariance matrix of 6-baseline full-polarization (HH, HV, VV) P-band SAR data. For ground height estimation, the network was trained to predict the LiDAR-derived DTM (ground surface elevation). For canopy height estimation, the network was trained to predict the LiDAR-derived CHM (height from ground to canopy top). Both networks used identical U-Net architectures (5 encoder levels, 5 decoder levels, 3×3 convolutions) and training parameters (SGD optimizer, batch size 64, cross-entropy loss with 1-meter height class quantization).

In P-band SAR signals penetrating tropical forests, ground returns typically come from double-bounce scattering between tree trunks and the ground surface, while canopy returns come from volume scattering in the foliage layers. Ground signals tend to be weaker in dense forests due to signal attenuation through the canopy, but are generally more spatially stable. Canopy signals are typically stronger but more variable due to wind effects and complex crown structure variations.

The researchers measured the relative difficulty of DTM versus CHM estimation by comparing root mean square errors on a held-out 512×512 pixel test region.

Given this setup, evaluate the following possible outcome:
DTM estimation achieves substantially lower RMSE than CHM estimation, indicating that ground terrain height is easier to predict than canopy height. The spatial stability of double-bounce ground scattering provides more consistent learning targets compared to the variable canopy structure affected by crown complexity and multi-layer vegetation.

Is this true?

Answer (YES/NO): YES